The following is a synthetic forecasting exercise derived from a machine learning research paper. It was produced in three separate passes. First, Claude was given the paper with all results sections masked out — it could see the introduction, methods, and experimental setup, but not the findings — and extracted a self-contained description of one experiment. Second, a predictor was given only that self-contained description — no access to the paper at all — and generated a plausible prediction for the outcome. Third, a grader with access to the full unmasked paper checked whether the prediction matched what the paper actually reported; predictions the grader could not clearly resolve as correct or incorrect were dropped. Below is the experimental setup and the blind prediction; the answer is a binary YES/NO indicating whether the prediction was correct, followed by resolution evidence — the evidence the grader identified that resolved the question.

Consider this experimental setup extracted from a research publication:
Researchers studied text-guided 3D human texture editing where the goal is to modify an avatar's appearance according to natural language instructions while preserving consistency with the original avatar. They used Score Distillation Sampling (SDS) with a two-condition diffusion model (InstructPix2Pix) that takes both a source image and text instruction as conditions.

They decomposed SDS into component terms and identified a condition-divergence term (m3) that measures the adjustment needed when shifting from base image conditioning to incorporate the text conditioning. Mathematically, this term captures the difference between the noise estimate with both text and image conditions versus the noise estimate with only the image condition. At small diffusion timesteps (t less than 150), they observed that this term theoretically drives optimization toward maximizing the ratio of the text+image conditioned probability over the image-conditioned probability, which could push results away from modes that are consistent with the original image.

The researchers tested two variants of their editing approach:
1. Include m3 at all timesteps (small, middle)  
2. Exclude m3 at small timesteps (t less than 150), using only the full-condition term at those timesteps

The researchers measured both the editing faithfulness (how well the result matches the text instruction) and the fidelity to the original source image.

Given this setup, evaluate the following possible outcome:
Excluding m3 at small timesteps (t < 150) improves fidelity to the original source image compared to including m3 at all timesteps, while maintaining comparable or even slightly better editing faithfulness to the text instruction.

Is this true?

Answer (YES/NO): NO